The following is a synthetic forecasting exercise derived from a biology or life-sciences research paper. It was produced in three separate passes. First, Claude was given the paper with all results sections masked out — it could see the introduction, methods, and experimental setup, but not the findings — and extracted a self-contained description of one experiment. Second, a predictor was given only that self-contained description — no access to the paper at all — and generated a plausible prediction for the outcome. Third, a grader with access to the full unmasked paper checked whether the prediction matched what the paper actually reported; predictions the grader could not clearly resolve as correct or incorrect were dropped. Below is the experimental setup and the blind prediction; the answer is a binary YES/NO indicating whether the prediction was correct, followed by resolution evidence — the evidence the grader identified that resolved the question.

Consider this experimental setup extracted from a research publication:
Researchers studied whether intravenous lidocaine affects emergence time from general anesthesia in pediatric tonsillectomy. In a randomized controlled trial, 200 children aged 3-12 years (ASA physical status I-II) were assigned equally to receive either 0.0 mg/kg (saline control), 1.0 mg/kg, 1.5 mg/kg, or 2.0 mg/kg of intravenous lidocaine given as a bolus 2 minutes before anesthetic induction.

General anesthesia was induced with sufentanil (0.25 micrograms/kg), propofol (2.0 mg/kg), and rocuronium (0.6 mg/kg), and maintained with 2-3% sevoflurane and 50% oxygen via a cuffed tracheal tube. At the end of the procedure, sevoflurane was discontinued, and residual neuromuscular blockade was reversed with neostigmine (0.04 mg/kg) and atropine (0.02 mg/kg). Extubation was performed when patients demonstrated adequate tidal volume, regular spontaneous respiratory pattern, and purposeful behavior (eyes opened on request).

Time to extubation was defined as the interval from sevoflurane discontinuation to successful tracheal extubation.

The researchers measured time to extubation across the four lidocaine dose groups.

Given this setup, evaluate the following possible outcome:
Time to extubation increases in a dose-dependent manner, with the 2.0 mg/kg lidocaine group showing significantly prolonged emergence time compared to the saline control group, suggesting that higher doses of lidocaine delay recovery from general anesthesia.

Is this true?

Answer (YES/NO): NO